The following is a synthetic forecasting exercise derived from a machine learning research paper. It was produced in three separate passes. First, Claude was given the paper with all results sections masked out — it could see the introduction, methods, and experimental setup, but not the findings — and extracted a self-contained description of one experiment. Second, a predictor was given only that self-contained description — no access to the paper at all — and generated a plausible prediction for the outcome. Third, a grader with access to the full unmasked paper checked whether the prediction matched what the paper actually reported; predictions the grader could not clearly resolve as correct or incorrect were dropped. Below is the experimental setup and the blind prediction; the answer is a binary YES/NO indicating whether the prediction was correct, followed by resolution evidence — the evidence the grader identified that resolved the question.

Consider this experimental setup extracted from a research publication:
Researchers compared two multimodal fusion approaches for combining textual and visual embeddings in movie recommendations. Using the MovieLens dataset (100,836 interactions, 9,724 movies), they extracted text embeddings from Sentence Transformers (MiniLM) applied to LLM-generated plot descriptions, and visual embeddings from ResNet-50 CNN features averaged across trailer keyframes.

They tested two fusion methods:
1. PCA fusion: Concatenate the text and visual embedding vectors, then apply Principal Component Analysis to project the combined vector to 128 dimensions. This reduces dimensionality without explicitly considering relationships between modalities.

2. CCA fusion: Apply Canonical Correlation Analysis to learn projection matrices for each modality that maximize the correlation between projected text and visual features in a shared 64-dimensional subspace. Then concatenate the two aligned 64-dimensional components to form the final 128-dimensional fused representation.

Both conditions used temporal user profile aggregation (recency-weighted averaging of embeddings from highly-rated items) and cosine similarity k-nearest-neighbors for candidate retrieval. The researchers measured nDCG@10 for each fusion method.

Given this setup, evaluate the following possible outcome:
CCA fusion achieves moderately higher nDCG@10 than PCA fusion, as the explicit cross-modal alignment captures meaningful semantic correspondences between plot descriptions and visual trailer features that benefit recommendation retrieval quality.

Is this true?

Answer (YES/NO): NO